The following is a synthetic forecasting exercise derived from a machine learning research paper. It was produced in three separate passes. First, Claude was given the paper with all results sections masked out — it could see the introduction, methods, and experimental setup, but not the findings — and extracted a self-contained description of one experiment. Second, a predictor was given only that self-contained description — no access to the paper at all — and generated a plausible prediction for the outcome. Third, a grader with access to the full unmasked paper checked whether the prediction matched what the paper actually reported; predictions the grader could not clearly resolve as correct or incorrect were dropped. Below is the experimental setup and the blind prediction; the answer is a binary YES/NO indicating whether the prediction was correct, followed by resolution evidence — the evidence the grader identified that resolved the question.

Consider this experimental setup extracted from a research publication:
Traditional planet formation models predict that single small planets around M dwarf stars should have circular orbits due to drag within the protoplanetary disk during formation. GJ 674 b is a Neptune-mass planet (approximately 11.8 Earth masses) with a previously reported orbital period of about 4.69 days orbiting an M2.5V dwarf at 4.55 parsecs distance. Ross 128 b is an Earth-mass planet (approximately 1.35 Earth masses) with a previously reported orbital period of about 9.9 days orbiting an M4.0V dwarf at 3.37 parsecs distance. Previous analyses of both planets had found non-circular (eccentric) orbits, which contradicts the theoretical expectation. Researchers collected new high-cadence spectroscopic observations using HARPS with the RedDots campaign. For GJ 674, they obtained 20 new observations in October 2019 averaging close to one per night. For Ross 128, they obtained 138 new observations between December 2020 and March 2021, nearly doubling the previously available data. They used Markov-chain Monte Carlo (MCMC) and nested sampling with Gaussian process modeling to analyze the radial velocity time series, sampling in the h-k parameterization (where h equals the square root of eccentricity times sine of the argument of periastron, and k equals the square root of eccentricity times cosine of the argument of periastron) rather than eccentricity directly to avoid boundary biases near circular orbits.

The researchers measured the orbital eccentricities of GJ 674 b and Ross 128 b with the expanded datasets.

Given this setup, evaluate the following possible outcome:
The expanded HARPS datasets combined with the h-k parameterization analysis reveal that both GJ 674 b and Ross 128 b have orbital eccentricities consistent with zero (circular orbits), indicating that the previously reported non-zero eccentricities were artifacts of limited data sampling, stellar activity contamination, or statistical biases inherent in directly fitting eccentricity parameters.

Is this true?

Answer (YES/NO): NO